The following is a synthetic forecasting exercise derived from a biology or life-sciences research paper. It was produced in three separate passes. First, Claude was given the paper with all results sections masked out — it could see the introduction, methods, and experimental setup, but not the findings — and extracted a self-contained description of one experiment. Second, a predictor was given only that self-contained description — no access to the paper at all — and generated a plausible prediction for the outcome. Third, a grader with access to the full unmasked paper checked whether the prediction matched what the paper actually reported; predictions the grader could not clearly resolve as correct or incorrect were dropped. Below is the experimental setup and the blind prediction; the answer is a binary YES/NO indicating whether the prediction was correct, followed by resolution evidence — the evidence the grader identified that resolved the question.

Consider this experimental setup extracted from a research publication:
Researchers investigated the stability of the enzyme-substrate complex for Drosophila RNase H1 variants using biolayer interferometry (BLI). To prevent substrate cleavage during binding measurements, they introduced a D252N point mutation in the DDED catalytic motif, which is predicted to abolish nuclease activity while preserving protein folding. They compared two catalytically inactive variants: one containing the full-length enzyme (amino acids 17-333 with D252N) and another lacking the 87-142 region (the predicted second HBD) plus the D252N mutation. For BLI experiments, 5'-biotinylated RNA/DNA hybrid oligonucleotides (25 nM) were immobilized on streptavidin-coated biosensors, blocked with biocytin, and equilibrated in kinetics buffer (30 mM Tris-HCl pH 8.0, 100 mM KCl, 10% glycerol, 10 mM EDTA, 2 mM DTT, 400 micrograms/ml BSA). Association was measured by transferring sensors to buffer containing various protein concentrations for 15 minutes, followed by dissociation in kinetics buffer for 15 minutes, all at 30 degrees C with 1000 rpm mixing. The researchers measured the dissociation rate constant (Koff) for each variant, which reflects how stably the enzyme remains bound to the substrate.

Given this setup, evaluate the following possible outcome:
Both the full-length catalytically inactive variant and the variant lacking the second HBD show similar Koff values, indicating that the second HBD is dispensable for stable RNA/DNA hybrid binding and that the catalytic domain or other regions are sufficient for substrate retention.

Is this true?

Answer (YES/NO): NO